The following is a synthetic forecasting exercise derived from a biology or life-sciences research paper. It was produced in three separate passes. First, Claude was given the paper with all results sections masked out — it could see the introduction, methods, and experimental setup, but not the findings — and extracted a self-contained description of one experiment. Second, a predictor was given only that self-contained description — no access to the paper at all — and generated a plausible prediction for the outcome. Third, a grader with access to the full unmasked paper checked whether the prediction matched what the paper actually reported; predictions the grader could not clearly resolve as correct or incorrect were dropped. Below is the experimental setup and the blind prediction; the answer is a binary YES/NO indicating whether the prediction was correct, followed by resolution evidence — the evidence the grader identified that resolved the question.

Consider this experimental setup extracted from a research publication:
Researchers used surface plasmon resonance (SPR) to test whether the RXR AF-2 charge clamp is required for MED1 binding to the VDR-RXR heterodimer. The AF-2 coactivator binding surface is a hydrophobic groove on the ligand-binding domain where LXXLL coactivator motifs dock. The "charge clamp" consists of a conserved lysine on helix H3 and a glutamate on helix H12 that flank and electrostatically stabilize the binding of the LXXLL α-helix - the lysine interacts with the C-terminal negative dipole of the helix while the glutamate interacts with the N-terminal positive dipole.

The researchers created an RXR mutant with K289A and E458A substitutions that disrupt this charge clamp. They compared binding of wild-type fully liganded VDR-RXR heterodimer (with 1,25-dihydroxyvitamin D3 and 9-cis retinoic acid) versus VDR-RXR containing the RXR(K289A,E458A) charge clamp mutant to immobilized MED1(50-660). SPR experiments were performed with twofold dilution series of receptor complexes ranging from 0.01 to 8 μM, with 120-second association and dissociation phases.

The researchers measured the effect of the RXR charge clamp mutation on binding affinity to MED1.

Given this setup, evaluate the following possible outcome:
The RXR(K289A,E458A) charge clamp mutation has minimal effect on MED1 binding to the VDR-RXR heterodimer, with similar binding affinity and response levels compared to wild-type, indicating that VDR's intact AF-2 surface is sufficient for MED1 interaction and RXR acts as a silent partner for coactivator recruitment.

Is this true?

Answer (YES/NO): YES